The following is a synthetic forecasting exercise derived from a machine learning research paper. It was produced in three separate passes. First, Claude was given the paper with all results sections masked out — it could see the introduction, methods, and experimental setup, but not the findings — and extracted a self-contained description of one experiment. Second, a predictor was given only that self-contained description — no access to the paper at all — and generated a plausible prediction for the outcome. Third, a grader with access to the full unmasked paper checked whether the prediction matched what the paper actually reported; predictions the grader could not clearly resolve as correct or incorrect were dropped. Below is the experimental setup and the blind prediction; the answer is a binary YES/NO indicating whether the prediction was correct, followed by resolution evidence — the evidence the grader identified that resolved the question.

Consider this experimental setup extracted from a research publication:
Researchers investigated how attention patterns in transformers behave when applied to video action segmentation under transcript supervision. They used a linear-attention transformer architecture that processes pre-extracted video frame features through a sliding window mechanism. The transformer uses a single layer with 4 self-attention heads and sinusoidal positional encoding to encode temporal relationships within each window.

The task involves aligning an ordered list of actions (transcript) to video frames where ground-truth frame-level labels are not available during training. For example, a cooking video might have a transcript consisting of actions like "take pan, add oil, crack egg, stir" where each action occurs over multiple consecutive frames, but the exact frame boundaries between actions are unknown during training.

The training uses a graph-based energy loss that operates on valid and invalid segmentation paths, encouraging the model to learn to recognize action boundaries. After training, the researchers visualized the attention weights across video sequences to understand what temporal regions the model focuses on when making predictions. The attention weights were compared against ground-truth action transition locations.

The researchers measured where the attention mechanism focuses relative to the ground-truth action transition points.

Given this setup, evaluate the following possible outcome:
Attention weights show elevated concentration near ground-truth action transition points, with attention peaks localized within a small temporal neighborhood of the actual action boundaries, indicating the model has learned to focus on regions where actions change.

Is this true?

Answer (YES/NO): YES